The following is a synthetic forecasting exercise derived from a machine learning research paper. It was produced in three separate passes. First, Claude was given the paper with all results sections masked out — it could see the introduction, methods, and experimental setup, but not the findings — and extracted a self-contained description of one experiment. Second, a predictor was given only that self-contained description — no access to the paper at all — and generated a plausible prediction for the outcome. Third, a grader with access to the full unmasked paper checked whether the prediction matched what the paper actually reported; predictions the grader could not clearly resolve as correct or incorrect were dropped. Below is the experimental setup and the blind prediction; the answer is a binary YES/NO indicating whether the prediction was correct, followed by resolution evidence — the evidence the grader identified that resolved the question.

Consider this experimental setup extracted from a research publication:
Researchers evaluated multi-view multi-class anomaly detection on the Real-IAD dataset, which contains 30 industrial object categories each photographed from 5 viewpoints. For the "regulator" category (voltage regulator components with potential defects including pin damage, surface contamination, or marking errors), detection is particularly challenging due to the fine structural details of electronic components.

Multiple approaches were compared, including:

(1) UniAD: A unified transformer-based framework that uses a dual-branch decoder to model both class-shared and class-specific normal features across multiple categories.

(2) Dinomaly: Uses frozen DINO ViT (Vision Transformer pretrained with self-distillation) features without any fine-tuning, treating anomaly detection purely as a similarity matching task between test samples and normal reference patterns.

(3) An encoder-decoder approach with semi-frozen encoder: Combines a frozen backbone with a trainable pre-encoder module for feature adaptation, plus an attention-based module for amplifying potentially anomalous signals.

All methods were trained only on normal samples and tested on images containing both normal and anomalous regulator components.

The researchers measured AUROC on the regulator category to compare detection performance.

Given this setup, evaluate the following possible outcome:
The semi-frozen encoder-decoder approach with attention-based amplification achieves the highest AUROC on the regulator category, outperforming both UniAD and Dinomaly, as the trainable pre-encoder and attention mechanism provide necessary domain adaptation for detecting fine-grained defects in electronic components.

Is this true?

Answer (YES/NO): NO